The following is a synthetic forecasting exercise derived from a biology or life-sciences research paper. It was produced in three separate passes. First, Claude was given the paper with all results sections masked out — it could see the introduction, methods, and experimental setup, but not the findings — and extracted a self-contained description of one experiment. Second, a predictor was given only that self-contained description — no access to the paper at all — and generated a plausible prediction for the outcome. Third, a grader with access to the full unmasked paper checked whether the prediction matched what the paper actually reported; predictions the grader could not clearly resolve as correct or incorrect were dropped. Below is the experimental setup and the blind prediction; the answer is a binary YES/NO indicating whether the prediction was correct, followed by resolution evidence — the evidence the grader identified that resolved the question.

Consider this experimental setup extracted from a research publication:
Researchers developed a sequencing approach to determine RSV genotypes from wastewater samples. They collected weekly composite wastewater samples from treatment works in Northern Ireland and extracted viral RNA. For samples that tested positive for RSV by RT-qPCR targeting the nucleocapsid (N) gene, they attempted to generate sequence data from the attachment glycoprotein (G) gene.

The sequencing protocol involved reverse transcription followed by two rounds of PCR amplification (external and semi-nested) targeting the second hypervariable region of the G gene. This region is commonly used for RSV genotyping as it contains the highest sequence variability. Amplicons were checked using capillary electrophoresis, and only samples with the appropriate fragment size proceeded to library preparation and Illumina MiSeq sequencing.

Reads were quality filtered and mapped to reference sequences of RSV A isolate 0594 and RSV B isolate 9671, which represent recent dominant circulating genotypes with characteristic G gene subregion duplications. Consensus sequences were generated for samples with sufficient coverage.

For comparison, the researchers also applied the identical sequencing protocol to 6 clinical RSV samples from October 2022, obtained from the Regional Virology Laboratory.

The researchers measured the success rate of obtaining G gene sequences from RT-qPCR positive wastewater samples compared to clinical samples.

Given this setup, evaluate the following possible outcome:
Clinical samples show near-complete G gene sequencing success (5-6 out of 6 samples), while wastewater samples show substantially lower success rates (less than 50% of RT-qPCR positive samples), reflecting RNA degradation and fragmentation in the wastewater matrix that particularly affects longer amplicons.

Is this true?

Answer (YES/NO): YES